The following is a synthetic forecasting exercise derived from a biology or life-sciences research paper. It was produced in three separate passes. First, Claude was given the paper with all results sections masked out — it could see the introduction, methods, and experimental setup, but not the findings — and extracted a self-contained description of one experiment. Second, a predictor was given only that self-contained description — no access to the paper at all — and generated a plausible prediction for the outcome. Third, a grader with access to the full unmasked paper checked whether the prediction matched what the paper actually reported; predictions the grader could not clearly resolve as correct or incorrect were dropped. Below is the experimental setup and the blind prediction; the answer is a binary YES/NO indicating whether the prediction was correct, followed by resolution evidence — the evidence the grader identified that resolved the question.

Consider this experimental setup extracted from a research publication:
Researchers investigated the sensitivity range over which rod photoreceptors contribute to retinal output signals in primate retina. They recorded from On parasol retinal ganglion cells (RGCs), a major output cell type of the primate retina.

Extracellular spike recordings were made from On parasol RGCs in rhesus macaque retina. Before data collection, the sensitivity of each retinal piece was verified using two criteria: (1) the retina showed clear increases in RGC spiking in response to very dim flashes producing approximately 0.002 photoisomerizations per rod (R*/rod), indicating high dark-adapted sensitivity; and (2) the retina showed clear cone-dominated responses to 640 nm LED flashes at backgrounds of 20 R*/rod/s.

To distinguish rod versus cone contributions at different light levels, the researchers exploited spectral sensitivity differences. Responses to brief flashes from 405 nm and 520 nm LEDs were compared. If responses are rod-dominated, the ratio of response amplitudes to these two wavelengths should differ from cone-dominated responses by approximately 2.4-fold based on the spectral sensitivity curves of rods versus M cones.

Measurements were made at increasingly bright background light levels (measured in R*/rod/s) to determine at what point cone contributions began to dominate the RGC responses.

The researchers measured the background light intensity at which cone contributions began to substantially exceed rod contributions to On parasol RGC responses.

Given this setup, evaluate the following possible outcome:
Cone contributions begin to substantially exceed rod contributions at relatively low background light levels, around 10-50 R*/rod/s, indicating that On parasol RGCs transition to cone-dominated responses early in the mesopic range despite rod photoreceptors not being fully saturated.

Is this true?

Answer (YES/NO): NO